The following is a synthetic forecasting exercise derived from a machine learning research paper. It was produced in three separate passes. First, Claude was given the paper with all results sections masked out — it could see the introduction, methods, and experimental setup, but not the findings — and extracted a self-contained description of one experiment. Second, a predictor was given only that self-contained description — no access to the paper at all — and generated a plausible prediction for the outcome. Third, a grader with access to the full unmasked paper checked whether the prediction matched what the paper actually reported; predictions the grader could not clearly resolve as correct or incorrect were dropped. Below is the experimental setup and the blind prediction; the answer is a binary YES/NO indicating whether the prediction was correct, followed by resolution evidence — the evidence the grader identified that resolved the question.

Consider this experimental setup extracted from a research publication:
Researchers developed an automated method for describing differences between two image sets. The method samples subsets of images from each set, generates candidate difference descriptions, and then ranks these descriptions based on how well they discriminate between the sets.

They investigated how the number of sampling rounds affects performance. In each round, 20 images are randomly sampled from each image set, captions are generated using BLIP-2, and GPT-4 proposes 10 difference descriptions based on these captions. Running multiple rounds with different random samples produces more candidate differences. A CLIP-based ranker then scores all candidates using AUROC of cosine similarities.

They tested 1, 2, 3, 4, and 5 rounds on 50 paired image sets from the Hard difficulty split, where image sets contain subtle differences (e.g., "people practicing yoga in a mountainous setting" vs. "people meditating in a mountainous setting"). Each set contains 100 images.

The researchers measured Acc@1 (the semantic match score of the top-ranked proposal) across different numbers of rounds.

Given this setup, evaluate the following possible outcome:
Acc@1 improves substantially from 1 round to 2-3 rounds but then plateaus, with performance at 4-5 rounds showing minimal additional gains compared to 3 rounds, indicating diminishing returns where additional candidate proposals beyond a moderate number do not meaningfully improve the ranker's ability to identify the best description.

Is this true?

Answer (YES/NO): YES